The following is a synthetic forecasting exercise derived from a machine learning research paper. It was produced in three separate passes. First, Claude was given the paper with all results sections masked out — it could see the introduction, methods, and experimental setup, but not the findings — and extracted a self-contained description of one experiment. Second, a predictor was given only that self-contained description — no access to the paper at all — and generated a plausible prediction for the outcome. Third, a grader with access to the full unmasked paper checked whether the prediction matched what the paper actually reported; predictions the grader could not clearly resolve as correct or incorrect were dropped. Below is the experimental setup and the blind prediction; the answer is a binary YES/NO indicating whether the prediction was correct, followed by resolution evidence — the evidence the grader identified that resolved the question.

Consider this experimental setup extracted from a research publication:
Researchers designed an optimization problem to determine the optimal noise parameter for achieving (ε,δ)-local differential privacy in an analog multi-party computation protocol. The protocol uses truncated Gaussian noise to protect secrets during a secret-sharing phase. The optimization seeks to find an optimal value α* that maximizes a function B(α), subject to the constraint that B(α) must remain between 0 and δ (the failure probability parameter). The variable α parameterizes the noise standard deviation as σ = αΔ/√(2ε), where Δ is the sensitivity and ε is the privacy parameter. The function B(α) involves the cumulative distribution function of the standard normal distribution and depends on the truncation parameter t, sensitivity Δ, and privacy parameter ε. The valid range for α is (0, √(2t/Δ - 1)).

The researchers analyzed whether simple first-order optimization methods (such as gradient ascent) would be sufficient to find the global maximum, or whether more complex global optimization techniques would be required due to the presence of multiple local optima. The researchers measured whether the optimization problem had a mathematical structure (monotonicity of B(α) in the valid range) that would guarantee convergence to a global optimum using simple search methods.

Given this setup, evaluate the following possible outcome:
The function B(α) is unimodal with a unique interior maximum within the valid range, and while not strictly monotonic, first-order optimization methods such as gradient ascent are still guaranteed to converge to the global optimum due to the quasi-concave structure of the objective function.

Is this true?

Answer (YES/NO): NO